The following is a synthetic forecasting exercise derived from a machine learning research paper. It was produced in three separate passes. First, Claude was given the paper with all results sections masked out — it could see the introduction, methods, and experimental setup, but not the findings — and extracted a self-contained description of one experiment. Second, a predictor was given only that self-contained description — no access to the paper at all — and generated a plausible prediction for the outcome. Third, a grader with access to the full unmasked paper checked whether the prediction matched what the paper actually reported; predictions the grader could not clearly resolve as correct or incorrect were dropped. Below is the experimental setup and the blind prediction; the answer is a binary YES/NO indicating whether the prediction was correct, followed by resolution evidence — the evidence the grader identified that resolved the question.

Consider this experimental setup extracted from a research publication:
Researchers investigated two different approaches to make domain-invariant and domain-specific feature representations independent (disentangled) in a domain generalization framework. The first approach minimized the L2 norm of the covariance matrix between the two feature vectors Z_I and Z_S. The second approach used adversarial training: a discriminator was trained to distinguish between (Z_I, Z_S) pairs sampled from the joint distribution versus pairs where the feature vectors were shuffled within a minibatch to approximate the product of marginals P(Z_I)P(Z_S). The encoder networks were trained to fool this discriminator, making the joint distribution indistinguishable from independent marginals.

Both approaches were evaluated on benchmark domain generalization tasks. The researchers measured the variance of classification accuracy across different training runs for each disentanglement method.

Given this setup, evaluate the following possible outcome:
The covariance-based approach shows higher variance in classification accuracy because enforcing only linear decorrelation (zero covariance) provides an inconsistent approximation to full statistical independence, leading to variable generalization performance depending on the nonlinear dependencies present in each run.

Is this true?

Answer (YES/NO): NO